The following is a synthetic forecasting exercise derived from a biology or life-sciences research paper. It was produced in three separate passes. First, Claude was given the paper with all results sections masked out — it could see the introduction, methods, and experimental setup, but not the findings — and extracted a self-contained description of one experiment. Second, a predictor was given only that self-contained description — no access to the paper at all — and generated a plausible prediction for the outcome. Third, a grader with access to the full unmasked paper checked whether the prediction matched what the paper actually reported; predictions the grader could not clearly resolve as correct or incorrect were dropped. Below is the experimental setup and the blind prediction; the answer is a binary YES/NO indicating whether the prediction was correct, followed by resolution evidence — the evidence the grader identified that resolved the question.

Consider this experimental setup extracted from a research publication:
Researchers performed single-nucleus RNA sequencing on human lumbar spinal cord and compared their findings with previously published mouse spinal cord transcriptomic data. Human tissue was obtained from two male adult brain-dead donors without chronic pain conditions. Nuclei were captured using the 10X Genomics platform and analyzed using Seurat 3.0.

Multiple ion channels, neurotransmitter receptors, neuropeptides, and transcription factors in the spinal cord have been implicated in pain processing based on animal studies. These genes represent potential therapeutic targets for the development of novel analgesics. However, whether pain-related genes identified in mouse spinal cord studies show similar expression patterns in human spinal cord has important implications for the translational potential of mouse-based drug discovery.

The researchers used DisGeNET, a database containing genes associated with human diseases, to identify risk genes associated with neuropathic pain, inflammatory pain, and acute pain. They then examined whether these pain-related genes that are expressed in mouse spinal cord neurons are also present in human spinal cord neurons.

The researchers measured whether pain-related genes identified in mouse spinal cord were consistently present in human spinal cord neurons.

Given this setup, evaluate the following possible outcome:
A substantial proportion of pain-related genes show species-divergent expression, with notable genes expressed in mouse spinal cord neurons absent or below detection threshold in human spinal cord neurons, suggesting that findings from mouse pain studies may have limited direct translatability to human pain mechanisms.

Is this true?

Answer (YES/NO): NO